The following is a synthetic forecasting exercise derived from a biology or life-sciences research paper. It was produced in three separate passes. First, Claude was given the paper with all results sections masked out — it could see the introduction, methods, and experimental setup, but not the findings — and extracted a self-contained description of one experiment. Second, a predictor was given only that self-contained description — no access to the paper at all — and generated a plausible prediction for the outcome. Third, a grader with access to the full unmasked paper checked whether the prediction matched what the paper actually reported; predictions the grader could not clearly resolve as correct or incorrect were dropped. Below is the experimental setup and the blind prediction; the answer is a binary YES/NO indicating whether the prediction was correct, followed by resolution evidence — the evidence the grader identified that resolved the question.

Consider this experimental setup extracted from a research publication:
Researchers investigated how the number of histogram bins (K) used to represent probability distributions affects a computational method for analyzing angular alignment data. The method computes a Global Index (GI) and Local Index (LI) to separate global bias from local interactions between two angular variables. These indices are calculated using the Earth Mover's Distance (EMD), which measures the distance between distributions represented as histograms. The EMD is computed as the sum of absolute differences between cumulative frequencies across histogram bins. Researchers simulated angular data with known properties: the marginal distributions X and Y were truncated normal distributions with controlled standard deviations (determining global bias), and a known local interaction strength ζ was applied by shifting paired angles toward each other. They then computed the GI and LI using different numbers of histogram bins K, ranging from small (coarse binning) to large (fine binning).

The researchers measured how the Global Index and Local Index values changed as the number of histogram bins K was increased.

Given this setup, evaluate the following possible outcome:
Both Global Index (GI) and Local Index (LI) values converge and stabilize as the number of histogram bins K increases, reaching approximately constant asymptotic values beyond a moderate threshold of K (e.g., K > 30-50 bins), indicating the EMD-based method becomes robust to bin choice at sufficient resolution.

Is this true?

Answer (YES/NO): NO